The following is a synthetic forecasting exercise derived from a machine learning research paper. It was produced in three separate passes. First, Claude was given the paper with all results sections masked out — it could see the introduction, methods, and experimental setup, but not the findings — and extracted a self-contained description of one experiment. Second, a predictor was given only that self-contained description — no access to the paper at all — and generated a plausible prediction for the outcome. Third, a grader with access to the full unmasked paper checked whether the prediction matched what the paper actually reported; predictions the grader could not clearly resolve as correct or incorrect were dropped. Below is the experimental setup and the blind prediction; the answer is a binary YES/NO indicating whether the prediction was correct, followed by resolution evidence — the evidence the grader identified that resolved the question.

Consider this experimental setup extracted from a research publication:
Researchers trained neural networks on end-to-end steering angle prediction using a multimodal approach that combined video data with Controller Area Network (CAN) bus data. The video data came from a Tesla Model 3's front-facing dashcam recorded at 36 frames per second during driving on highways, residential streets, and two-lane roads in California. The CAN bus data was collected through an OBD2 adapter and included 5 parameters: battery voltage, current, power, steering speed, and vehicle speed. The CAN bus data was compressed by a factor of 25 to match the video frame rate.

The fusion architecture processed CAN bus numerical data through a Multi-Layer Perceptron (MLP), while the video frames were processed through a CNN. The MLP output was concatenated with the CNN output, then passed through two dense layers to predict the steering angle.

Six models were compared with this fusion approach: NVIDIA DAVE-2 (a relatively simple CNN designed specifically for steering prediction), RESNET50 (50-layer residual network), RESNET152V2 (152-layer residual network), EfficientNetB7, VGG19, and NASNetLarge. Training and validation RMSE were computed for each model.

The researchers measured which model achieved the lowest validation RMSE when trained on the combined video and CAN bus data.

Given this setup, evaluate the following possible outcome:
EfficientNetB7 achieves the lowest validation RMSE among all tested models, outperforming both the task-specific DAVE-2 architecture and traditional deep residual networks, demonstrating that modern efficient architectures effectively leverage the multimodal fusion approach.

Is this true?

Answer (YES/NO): NO